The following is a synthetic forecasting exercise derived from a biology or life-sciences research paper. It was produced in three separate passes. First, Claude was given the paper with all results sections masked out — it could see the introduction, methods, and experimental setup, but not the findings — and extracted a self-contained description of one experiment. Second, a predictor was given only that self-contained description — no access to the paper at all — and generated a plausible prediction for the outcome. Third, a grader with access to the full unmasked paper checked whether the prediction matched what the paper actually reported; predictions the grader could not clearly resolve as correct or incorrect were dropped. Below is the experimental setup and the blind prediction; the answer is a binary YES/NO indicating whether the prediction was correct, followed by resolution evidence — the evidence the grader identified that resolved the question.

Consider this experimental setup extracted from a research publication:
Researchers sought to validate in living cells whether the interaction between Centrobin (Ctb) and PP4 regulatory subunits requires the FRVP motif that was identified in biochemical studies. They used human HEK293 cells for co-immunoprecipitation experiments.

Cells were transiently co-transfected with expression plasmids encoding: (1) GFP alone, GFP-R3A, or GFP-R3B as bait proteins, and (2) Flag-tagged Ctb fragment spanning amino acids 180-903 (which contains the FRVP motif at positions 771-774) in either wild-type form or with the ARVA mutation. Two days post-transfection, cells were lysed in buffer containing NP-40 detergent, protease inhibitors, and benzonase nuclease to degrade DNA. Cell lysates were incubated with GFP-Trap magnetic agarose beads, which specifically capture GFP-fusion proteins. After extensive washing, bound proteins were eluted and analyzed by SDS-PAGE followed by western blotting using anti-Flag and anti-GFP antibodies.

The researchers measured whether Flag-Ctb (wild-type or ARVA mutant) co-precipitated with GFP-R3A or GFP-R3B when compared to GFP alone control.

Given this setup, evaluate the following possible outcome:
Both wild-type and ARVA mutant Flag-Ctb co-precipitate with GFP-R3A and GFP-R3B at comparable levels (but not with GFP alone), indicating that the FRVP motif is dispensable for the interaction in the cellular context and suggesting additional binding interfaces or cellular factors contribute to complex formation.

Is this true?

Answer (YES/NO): NO